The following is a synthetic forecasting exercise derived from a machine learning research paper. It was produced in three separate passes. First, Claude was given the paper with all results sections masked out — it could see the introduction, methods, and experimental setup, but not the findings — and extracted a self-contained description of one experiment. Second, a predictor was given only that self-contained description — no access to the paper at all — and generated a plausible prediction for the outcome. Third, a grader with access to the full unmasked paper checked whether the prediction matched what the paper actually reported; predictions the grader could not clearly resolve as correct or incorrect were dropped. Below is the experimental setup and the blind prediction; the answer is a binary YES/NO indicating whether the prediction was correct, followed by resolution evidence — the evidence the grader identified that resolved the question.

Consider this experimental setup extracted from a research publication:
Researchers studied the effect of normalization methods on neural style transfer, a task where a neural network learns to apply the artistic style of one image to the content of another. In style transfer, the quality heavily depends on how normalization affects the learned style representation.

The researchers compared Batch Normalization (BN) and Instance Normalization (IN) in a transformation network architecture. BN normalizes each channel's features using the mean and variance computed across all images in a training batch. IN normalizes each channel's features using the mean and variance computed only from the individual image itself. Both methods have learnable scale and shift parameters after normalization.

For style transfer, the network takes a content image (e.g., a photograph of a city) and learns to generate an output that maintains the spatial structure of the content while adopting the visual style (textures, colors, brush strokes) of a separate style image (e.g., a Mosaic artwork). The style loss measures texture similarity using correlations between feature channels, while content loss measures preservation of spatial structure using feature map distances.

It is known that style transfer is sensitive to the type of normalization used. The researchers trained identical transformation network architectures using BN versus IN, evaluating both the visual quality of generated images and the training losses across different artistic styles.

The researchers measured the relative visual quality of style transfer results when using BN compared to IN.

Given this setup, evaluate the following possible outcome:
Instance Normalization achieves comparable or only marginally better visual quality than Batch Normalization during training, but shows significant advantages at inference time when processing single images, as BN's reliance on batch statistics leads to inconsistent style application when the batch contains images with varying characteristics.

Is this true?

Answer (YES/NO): NO